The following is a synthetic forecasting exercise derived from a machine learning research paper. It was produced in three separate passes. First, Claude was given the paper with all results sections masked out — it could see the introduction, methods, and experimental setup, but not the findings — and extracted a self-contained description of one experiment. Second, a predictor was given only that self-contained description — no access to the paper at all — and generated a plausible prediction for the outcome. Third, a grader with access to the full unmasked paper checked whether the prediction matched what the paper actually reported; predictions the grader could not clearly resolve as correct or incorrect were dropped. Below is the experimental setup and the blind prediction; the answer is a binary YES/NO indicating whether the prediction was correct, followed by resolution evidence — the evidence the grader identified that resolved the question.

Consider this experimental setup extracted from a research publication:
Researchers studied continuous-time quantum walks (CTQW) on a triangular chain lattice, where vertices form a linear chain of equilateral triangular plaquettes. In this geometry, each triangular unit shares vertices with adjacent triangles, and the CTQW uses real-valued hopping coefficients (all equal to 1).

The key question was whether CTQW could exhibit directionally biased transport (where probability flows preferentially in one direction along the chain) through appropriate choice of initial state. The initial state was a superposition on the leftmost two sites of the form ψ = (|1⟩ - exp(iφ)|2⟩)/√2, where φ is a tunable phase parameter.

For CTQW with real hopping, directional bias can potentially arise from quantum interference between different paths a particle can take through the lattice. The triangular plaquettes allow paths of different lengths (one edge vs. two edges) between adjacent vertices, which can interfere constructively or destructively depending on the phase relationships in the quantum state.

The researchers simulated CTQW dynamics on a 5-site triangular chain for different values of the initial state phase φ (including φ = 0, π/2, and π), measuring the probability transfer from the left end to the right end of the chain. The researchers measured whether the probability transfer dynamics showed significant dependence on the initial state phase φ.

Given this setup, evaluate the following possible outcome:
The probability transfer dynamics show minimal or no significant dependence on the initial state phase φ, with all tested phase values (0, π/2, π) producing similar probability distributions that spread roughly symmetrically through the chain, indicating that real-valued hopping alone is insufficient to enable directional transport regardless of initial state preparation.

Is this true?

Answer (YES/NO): NO